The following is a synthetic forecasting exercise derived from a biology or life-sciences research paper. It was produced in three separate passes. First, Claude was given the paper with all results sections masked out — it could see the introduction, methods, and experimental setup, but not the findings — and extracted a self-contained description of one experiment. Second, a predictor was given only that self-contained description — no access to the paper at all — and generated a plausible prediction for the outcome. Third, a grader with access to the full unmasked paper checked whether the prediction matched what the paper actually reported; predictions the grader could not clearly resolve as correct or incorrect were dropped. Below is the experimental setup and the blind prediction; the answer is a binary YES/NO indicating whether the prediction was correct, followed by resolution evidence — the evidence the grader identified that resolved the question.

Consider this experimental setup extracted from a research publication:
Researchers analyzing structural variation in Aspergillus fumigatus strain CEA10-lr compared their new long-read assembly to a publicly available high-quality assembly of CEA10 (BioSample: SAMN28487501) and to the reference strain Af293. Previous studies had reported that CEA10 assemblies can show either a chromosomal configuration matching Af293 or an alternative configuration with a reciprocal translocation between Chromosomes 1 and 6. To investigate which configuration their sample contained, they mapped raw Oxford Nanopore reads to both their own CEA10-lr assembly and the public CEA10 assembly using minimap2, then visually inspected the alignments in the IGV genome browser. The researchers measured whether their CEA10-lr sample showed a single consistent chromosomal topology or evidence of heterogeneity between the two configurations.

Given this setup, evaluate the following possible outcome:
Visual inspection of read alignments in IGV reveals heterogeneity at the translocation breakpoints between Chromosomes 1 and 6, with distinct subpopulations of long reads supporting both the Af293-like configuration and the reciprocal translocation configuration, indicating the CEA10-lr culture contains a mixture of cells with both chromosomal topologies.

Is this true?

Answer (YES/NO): YES